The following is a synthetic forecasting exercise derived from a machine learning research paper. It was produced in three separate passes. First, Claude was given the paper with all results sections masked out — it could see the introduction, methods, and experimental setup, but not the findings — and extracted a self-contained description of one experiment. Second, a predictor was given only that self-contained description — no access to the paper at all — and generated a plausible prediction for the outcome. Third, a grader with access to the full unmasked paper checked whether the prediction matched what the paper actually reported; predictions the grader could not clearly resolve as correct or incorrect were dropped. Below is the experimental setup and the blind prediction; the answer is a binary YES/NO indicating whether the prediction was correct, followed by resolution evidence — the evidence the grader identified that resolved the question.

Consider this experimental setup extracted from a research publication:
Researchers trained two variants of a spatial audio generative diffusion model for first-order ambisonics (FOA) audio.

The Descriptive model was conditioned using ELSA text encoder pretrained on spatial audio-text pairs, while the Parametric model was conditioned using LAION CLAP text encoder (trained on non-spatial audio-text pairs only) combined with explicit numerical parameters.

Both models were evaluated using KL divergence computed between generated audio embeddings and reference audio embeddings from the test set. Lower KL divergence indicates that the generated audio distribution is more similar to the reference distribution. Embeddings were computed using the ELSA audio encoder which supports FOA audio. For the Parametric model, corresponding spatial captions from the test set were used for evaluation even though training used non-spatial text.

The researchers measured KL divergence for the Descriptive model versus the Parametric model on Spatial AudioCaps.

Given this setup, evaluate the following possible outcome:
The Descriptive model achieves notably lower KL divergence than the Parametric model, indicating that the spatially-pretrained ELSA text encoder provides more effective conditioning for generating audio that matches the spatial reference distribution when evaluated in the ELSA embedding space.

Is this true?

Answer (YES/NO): NO